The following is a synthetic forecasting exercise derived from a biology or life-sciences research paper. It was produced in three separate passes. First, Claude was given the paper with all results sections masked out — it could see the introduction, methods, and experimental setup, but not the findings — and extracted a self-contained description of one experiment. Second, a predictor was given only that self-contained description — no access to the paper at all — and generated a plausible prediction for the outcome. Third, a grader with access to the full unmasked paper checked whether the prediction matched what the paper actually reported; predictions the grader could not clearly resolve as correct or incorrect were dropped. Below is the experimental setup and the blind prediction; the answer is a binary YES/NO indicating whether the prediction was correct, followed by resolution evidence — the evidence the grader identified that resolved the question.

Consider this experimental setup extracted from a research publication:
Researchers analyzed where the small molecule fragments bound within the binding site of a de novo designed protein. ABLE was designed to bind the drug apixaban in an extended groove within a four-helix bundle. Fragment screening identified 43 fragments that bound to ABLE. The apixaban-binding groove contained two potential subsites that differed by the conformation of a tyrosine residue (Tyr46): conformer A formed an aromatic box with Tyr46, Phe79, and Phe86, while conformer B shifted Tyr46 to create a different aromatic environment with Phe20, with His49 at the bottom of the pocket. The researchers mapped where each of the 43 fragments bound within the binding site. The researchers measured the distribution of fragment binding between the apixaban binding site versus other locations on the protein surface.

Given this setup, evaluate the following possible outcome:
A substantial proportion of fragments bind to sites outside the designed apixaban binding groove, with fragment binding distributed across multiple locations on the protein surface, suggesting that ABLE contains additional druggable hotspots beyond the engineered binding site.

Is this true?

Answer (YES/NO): NO